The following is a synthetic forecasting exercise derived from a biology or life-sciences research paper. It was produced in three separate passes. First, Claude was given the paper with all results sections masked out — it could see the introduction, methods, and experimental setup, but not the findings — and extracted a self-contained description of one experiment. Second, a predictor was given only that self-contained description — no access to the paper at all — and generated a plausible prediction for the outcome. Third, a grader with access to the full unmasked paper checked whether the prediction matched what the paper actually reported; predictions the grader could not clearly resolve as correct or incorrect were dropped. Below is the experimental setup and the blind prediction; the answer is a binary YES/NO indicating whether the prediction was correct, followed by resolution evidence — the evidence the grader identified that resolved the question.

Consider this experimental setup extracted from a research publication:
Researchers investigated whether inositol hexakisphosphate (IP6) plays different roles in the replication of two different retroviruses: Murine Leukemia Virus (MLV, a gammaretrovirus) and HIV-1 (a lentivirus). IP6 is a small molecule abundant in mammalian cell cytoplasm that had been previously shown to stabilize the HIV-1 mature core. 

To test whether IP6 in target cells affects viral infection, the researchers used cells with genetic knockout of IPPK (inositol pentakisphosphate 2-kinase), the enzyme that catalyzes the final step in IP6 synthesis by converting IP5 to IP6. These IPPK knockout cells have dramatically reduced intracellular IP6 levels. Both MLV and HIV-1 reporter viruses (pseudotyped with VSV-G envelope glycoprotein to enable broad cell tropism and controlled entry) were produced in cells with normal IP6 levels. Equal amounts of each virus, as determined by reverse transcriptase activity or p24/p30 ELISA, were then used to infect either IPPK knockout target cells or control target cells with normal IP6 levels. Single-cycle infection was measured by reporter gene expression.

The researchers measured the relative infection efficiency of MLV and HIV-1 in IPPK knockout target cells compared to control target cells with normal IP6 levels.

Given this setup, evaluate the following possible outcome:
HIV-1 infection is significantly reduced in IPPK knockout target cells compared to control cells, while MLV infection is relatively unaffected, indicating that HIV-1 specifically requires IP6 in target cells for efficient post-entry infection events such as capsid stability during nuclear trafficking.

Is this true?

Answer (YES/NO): NO